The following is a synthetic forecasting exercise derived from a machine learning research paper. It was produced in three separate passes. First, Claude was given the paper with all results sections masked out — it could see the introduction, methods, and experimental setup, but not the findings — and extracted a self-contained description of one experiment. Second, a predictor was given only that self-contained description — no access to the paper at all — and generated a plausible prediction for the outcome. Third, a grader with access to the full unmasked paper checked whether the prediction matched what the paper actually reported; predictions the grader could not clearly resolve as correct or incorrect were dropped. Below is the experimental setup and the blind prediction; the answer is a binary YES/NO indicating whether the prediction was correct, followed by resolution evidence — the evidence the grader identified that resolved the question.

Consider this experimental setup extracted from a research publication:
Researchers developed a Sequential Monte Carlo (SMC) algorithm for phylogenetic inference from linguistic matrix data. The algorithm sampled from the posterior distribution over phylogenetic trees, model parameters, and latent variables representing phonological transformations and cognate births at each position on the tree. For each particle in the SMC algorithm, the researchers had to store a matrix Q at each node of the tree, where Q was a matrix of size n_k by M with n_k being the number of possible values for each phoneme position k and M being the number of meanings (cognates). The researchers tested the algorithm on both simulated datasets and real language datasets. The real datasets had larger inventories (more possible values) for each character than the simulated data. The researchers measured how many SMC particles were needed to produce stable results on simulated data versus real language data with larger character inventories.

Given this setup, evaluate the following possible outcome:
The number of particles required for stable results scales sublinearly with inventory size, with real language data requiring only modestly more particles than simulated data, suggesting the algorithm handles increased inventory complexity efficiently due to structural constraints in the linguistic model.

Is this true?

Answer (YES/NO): NO